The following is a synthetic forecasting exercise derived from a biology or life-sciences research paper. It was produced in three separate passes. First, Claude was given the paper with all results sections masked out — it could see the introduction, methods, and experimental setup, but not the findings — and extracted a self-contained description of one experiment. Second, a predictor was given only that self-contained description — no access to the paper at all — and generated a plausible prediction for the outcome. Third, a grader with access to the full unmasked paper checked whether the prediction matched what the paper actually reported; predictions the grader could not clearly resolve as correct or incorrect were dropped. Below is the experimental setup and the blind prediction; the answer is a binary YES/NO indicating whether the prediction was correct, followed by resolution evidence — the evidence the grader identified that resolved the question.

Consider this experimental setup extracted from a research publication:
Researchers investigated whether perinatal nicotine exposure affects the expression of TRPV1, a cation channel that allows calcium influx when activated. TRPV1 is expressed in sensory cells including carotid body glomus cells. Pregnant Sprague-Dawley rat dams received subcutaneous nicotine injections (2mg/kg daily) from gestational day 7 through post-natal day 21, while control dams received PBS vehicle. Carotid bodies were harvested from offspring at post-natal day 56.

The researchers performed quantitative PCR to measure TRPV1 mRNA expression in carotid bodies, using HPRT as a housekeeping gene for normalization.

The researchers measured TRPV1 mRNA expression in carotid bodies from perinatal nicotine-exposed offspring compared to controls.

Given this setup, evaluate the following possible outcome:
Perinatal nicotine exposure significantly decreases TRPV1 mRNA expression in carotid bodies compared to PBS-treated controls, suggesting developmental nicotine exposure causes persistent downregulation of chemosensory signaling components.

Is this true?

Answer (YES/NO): NO